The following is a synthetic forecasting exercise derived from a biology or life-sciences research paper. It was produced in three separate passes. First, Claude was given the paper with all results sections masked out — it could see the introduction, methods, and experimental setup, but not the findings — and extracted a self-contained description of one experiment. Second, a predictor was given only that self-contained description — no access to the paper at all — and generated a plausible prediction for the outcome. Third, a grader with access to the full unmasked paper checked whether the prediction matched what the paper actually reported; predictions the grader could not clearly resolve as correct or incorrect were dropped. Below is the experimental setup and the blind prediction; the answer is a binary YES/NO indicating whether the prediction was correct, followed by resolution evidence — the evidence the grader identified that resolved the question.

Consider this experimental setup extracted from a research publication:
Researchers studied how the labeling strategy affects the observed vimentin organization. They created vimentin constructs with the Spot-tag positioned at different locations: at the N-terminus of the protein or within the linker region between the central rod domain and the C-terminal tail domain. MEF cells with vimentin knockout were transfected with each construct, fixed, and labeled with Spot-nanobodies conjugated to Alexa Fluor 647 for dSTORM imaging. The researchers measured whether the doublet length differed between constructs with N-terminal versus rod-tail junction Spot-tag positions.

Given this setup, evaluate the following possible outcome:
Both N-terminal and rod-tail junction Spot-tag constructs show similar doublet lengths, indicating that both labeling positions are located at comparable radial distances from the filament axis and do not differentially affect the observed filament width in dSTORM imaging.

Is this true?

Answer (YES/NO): NO